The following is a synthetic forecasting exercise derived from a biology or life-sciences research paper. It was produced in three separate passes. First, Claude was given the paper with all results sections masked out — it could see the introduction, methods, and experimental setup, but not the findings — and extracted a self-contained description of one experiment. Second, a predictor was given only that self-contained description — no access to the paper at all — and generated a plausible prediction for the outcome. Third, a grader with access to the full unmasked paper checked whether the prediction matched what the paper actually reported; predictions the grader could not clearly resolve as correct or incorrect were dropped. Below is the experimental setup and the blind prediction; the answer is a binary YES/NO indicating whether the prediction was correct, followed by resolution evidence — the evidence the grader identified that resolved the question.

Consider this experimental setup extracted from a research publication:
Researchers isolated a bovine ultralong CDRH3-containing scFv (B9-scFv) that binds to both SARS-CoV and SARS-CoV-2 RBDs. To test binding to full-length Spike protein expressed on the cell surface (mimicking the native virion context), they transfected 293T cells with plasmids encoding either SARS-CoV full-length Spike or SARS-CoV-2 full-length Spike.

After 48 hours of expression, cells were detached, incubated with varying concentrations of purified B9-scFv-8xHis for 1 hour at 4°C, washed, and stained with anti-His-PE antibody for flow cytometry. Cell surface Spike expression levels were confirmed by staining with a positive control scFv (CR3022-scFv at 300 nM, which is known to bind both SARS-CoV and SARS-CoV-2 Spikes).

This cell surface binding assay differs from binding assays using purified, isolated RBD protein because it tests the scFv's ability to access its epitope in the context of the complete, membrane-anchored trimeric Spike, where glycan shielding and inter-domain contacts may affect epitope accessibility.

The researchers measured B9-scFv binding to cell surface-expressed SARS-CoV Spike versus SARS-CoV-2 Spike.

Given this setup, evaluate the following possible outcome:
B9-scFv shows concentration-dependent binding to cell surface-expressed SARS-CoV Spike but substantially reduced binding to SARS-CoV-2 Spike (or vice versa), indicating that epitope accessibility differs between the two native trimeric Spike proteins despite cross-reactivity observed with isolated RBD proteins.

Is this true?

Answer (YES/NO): NO